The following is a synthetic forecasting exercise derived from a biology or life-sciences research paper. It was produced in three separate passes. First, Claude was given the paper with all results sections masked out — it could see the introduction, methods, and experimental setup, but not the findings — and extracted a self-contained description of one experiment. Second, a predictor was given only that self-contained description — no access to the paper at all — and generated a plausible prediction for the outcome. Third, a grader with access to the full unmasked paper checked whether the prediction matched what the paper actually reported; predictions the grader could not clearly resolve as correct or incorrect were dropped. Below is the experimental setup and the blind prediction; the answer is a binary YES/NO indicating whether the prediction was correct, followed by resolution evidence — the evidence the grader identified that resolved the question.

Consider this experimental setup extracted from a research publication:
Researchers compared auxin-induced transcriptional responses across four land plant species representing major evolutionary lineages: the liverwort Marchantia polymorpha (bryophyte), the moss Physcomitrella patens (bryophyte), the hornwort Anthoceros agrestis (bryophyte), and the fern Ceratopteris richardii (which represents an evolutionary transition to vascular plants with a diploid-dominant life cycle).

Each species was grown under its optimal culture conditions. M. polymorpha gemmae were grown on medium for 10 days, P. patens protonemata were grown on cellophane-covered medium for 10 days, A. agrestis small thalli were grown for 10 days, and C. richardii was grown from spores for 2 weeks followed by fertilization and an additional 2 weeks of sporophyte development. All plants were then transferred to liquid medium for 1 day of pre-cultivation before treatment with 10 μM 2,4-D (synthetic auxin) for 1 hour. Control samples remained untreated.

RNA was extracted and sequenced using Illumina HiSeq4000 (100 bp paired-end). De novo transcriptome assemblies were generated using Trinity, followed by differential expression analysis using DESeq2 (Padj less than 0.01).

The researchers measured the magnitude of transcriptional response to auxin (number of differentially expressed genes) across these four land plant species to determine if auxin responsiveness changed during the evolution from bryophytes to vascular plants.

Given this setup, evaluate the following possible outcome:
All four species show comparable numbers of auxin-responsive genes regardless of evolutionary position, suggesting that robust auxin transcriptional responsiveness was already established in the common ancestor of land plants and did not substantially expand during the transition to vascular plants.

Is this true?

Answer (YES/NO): NO